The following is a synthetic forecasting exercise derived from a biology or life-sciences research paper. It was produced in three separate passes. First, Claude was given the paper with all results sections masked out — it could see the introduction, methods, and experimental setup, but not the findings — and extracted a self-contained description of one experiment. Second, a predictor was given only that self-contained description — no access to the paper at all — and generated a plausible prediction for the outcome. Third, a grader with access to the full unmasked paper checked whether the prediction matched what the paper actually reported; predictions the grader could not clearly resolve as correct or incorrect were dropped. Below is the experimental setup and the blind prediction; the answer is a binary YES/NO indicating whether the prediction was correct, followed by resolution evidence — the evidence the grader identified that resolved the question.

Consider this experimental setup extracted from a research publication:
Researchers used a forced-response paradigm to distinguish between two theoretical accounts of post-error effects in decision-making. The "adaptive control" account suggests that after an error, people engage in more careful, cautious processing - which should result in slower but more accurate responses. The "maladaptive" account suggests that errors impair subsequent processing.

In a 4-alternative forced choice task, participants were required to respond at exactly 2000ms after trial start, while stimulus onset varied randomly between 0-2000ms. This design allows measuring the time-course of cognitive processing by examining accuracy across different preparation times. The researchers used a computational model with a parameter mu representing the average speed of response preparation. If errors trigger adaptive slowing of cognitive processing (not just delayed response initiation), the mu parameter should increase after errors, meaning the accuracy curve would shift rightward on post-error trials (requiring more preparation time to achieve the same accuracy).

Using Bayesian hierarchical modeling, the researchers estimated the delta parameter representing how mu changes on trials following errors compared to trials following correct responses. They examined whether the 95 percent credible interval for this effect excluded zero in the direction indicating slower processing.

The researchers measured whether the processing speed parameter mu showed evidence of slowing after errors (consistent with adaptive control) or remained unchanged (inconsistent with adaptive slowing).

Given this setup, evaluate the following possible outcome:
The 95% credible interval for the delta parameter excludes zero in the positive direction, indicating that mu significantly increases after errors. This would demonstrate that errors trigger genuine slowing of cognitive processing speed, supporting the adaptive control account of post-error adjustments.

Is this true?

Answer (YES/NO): NO